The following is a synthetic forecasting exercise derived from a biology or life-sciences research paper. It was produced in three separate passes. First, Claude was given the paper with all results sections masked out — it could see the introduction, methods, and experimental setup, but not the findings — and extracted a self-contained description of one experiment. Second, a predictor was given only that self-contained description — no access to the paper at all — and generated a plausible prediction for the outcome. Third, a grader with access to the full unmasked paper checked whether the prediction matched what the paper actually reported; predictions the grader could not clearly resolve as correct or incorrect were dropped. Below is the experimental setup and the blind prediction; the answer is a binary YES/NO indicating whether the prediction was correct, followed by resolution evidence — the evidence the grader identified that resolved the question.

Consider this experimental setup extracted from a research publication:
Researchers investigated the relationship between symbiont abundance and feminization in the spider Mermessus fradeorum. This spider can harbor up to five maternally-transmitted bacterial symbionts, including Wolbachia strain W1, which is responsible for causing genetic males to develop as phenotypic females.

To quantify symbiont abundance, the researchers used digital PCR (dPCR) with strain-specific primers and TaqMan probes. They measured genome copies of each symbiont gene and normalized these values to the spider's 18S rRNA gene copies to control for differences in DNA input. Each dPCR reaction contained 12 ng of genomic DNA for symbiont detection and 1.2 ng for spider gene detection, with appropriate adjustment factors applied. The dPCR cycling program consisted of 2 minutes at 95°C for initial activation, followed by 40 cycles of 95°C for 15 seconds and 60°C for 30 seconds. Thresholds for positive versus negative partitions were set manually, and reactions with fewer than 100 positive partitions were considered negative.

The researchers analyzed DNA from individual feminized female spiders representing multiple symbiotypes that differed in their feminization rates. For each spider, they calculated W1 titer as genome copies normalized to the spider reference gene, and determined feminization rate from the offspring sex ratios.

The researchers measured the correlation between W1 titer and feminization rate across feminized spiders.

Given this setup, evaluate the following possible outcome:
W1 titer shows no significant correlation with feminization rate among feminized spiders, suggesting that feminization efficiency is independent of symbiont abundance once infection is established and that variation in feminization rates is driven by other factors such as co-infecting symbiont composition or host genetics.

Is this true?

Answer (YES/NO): YES